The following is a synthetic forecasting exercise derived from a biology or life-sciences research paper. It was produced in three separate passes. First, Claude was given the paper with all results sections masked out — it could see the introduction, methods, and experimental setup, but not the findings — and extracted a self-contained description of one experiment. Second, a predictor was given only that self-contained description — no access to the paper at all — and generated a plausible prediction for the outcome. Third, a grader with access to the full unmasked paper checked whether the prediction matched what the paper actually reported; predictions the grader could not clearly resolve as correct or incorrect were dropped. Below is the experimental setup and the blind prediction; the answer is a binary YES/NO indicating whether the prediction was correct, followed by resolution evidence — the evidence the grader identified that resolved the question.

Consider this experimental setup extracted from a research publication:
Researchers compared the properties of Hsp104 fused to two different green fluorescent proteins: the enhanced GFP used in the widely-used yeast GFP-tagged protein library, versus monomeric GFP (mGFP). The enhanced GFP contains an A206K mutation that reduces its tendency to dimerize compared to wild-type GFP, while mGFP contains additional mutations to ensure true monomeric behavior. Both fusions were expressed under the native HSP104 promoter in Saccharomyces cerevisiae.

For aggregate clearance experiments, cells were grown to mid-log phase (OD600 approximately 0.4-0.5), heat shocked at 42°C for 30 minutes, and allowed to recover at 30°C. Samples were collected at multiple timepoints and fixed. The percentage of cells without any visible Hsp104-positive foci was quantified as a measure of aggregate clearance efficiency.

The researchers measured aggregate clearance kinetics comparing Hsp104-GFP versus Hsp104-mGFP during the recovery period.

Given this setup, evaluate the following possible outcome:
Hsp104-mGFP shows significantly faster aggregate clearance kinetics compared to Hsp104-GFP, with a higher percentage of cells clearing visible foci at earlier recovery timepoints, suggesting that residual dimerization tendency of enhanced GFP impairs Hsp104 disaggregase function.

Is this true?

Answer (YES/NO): NO